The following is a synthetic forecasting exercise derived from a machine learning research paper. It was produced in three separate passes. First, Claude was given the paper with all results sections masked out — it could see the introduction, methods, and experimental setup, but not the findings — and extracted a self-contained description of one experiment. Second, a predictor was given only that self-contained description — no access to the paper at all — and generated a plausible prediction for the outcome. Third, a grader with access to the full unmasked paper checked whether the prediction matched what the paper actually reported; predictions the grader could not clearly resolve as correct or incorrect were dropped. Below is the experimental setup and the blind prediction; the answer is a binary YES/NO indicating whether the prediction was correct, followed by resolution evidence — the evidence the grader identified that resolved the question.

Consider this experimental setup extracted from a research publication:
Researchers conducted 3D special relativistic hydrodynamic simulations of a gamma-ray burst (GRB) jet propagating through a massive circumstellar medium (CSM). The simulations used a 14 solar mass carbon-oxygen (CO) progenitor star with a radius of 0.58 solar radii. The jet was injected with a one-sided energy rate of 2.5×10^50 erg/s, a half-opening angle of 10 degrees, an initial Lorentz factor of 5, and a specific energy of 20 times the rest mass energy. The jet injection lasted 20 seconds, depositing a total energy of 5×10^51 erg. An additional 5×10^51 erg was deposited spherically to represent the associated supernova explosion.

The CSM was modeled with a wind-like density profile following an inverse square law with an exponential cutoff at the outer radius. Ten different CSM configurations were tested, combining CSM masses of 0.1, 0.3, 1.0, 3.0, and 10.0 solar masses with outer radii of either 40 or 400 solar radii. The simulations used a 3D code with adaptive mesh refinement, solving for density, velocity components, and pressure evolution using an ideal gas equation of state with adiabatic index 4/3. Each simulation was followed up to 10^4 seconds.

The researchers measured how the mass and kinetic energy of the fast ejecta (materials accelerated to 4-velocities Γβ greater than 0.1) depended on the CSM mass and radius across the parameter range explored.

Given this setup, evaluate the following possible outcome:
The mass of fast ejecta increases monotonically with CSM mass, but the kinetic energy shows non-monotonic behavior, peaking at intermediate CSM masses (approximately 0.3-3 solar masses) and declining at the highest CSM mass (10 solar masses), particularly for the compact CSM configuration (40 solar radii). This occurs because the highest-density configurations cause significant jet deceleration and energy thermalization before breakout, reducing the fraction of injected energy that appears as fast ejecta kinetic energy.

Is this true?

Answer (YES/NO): NO